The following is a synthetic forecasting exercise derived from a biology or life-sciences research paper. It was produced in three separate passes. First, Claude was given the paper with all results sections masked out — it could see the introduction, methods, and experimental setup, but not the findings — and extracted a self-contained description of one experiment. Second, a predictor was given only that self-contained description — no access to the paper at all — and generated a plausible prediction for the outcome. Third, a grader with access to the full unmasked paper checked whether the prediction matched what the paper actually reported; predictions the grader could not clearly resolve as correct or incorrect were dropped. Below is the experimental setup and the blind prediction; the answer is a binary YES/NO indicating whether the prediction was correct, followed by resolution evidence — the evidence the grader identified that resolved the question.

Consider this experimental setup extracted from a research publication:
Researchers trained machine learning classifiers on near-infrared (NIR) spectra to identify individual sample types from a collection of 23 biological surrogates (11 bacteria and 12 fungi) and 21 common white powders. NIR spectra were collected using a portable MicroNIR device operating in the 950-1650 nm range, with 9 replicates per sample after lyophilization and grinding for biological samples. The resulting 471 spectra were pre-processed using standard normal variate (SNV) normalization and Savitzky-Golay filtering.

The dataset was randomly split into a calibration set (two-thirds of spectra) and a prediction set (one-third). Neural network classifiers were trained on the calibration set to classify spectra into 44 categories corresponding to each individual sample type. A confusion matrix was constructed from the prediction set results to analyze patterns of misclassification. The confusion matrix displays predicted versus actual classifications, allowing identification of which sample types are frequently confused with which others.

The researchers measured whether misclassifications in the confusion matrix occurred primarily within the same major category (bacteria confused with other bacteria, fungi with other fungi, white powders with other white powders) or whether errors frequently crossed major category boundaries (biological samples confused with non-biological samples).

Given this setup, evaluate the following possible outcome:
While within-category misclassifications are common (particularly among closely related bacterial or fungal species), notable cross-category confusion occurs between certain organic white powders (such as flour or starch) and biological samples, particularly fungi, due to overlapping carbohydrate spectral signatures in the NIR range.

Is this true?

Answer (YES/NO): NO